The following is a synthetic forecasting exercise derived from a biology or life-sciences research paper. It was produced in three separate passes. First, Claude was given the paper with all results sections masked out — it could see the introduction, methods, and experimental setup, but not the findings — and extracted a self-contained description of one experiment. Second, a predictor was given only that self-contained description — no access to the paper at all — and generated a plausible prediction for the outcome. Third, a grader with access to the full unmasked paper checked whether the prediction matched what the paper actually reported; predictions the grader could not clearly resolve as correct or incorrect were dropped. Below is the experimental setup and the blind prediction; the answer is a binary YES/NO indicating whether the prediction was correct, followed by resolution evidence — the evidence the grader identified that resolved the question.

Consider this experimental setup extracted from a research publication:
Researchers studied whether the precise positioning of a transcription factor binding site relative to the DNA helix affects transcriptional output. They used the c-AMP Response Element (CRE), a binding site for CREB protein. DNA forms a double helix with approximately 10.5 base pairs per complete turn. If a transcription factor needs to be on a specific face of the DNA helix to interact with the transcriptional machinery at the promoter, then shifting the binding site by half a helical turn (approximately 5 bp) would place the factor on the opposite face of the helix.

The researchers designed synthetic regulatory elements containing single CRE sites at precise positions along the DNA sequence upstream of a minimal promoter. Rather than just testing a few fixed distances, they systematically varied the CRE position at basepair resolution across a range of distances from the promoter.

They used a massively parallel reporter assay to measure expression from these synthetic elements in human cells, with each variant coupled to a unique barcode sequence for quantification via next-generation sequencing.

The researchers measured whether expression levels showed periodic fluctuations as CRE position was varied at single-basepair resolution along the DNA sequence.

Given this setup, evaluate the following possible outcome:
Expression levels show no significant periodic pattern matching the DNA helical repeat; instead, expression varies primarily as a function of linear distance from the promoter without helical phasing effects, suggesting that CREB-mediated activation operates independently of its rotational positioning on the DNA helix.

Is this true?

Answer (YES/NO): NO